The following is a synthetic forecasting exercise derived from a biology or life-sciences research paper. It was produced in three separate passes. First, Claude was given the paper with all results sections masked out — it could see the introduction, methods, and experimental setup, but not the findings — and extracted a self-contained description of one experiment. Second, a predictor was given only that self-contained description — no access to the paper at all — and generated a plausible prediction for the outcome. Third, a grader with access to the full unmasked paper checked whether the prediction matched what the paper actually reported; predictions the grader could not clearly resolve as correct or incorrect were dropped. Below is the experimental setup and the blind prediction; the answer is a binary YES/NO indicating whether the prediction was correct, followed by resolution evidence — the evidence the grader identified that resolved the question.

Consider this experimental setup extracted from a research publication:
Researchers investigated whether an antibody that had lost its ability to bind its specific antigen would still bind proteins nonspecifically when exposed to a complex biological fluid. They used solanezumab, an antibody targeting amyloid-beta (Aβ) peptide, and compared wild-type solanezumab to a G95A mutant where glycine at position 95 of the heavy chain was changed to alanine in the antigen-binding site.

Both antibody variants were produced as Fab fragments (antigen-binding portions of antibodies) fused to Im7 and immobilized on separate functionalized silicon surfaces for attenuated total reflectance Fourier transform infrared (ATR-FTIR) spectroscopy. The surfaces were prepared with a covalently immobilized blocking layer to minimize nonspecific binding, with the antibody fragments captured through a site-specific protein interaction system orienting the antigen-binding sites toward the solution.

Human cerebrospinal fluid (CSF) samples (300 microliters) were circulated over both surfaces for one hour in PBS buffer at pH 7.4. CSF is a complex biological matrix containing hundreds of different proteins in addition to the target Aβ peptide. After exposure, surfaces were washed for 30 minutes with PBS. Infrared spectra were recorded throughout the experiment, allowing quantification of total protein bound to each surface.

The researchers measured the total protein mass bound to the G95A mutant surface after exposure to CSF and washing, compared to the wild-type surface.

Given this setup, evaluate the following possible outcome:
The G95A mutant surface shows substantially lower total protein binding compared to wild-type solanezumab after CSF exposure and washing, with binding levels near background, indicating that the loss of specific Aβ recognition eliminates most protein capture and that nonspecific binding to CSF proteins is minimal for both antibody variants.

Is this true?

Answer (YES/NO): YES